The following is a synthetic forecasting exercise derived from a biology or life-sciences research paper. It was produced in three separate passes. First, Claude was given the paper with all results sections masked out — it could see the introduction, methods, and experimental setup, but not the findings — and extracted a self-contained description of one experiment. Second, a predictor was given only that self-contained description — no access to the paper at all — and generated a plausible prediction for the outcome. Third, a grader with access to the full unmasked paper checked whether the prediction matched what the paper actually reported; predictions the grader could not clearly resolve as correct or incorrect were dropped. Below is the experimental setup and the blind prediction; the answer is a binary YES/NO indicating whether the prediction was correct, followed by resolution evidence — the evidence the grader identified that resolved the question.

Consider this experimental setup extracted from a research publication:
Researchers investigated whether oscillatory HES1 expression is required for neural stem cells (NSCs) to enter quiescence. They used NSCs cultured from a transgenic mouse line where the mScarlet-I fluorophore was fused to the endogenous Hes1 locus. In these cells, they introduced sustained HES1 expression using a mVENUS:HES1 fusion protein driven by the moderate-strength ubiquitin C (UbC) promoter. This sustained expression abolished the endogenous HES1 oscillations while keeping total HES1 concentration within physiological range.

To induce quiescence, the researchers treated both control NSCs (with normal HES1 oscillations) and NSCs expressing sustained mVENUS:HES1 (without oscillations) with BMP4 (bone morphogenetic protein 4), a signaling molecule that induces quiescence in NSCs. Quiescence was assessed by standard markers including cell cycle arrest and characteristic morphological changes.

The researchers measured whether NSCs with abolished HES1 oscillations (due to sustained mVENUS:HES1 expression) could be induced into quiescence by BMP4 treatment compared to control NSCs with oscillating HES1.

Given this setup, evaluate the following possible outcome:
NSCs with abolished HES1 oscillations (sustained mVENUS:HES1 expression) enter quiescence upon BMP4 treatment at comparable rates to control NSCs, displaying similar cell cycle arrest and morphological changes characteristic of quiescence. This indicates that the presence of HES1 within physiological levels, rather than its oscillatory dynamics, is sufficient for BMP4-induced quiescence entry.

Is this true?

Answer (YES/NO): YES